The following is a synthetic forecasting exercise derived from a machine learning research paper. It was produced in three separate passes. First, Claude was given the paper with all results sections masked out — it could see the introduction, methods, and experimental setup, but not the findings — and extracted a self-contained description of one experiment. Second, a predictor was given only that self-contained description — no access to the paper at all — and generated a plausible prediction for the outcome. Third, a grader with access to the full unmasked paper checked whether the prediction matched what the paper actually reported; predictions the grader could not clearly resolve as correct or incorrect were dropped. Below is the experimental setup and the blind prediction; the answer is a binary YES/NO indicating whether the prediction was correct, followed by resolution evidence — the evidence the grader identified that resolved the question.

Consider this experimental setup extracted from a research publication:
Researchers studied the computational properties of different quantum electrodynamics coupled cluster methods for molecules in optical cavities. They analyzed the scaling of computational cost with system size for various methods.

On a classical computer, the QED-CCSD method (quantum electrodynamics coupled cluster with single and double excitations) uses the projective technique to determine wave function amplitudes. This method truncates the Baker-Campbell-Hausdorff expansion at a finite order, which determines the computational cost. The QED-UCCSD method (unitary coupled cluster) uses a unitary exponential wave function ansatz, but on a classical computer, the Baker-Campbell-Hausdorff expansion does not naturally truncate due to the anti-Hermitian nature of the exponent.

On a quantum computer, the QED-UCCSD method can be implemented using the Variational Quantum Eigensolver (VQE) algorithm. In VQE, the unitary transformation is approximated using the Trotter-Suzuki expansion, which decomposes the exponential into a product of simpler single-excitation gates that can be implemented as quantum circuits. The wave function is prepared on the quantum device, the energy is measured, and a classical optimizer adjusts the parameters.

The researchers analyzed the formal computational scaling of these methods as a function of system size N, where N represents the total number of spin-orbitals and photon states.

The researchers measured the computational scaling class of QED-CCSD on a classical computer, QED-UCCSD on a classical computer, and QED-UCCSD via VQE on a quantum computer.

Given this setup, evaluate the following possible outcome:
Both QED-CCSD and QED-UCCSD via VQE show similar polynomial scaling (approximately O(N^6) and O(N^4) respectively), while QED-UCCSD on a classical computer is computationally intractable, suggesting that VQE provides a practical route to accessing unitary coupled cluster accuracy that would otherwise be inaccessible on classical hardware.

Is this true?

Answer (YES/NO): NO